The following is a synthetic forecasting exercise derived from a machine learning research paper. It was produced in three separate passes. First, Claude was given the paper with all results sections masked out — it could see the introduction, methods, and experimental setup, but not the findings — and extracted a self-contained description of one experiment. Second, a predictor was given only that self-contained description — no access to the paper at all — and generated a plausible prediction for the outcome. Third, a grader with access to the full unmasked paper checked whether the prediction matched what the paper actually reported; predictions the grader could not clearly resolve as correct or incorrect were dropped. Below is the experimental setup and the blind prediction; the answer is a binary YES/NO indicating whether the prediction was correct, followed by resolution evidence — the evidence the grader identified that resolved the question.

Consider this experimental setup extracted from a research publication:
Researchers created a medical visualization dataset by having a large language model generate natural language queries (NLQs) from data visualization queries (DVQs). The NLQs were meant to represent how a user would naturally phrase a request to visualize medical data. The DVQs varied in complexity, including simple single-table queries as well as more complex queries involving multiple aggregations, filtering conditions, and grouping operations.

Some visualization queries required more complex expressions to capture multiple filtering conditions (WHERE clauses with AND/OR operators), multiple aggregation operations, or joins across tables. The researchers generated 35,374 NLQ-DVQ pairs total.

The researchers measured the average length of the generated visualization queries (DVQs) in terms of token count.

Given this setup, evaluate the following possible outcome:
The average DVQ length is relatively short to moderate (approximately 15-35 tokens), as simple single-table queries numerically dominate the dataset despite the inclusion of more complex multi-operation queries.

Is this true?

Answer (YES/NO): YES